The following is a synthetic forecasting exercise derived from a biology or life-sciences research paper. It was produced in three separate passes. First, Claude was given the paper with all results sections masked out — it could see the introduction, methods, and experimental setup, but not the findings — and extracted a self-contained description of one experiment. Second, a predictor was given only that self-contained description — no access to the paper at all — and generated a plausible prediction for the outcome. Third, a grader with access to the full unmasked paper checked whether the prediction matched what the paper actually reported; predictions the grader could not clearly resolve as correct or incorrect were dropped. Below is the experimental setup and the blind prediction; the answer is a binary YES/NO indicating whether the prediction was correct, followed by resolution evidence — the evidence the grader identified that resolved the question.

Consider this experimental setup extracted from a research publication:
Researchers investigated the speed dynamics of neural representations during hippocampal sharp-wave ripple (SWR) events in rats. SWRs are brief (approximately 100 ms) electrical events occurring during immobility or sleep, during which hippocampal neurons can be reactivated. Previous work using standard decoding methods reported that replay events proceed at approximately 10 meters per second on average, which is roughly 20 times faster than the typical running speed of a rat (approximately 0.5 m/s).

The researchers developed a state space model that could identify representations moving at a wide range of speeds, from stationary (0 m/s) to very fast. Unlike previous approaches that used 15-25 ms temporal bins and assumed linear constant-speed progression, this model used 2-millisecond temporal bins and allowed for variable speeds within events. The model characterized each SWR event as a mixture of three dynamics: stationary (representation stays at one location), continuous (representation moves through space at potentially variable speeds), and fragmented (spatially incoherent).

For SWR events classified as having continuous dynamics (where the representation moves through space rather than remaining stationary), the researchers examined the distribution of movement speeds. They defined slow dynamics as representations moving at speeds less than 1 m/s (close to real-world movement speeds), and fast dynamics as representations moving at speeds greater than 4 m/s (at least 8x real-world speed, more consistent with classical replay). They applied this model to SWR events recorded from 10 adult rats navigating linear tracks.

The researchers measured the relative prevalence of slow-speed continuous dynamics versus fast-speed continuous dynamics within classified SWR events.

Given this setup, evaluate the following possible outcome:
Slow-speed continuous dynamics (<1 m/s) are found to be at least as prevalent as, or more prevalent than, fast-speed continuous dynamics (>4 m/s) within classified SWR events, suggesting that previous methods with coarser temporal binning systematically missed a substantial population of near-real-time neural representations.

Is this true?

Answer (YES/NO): YES